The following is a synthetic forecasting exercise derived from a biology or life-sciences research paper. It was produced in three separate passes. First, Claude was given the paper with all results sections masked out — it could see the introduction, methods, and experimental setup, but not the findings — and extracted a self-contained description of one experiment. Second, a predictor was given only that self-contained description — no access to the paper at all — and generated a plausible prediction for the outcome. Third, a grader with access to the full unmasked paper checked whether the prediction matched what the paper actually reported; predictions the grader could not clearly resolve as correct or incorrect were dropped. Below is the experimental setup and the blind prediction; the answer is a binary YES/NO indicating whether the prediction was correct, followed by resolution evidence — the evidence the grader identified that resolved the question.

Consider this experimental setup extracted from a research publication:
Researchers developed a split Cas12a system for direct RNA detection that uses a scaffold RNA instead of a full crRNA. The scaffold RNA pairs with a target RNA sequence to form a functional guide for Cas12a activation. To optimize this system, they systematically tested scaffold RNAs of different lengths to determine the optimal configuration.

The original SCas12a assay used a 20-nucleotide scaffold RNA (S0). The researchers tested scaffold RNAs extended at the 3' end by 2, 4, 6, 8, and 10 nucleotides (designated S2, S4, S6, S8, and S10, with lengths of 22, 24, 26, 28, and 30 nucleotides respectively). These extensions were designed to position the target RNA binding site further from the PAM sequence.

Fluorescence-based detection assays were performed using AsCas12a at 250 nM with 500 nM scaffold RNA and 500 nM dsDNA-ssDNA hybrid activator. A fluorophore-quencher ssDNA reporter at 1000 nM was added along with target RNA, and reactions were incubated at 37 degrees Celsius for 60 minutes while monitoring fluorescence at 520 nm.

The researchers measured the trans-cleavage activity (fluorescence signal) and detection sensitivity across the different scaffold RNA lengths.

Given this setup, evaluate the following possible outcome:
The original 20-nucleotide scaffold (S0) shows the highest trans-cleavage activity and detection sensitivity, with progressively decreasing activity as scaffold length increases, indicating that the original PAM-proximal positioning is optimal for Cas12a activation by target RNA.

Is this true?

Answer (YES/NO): NO